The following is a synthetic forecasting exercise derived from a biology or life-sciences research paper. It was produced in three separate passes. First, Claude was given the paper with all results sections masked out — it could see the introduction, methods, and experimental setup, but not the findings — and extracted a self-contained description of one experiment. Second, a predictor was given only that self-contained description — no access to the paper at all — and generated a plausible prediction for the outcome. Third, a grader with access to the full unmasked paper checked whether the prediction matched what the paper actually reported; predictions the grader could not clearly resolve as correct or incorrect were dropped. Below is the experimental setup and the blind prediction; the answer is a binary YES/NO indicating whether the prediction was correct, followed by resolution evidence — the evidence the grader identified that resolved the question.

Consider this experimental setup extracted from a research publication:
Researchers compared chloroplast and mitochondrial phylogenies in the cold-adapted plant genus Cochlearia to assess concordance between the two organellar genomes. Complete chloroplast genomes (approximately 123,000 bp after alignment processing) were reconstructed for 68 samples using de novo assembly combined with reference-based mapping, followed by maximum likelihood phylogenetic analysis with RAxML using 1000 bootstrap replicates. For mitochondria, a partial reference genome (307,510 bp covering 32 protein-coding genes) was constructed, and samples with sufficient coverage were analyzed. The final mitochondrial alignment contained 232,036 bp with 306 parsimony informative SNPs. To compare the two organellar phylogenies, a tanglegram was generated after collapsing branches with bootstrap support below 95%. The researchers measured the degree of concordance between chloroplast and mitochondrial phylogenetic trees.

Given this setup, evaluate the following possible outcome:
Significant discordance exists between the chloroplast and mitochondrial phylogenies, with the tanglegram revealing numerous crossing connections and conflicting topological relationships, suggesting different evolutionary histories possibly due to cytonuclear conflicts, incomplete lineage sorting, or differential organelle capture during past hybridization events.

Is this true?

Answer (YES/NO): NO